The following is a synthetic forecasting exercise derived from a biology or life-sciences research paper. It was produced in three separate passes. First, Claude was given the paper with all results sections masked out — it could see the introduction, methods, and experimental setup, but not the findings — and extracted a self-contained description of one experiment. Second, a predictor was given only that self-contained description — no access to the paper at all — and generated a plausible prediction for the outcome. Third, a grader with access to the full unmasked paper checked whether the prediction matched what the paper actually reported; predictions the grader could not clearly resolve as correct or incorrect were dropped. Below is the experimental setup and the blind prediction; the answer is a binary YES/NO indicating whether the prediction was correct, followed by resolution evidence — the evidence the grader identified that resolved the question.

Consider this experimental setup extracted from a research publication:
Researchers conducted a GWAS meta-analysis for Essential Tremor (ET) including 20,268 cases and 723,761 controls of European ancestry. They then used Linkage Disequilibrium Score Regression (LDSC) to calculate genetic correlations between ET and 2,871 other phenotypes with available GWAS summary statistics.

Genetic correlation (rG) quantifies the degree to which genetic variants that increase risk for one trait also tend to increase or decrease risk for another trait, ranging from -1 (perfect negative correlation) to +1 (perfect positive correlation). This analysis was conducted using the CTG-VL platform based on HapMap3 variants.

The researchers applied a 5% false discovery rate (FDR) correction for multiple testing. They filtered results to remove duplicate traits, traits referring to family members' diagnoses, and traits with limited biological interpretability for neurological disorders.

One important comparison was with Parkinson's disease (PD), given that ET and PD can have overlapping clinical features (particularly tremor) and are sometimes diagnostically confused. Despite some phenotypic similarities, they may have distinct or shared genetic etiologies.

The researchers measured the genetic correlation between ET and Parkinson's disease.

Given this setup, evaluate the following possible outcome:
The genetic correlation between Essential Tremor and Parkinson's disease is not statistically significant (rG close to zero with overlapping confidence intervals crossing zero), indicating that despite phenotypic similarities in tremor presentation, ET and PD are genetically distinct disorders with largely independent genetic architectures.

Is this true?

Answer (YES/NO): NO